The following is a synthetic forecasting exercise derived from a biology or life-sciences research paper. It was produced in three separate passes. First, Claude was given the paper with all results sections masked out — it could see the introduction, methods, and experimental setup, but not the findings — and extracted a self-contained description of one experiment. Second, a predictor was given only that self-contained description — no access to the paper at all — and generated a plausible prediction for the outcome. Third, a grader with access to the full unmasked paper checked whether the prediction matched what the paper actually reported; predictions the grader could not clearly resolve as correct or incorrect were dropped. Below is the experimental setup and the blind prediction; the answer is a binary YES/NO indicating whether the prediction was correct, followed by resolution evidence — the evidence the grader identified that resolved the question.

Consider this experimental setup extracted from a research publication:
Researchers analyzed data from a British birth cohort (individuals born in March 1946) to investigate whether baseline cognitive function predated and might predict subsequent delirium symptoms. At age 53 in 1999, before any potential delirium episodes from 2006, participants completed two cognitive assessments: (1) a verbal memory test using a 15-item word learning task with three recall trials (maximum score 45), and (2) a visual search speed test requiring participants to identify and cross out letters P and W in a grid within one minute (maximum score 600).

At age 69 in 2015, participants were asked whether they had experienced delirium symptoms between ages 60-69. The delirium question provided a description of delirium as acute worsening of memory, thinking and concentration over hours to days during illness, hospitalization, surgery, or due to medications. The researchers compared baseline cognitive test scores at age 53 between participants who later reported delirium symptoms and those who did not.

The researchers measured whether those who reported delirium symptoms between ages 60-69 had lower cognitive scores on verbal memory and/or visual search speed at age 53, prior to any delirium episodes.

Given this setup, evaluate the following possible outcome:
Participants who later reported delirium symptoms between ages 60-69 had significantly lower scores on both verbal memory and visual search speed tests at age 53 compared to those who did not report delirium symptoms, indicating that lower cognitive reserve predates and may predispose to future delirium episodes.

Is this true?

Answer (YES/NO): NO